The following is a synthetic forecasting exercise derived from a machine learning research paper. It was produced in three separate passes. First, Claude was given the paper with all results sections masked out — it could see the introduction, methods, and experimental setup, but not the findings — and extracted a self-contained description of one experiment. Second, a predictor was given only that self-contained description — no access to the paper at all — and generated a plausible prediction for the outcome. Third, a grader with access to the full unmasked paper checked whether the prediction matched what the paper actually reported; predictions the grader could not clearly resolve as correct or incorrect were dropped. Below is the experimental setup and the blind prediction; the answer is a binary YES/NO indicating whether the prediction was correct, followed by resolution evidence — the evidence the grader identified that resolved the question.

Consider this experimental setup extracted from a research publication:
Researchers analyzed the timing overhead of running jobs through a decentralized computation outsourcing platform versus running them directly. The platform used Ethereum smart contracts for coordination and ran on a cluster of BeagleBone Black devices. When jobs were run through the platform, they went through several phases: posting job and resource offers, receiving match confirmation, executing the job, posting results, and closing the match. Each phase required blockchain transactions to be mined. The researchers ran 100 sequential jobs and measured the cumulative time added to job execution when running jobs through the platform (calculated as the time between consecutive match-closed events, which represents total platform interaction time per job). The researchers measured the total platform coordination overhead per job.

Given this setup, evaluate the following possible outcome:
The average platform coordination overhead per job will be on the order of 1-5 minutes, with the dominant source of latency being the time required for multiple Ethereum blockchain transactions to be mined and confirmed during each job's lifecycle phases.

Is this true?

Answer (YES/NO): NO